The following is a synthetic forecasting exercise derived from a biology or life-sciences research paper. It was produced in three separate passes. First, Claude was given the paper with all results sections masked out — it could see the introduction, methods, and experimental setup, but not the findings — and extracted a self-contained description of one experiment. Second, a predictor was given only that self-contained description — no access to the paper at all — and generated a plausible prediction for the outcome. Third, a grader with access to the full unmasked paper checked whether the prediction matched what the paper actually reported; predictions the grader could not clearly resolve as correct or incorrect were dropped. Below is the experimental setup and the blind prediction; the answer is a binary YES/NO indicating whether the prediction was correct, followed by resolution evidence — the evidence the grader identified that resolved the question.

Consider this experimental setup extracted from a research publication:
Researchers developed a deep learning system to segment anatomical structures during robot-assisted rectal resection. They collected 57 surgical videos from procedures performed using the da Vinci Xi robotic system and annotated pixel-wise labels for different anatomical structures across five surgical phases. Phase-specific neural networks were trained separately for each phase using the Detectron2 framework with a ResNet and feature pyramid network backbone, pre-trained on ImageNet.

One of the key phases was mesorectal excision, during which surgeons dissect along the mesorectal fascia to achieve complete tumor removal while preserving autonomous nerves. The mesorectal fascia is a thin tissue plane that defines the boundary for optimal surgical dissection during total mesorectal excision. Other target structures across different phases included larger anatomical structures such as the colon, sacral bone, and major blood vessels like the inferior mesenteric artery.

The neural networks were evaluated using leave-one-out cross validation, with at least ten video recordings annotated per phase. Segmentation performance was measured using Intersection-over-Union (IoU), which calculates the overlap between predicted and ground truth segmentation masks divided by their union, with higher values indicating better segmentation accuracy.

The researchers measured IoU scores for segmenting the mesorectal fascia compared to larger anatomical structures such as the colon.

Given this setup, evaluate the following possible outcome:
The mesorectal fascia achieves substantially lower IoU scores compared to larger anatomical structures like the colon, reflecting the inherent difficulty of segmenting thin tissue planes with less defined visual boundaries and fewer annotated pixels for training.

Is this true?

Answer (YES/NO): YES